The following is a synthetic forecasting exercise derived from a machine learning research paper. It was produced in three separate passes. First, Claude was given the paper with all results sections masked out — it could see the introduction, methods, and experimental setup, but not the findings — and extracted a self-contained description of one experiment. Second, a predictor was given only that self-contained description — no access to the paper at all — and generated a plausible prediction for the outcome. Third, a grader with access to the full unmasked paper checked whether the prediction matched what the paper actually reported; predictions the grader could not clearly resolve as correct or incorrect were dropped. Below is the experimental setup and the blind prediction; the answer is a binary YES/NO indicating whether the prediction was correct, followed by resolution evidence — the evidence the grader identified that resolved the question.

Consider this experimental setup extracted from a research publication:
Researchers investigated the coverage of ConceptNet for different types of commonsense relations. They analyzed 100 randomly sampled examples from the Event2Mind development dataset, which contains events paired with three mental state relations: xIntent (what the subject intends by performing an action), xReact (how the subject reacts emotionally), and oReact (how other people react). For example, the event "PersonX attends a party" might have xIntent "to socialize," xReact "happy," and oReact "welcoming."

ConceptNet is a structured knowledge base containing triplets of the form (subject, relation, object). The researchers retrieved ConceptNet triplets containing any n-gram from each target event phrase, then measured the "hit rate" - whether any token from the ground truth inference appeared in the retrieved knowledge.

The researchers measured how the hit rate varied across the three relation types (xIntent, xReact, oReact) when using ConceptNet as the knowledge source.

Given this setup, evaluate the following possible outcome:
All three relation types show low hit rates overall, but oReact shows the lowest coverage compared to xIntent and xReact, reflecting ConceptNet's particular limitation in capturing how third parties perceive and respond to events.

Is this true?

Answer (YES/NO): NO